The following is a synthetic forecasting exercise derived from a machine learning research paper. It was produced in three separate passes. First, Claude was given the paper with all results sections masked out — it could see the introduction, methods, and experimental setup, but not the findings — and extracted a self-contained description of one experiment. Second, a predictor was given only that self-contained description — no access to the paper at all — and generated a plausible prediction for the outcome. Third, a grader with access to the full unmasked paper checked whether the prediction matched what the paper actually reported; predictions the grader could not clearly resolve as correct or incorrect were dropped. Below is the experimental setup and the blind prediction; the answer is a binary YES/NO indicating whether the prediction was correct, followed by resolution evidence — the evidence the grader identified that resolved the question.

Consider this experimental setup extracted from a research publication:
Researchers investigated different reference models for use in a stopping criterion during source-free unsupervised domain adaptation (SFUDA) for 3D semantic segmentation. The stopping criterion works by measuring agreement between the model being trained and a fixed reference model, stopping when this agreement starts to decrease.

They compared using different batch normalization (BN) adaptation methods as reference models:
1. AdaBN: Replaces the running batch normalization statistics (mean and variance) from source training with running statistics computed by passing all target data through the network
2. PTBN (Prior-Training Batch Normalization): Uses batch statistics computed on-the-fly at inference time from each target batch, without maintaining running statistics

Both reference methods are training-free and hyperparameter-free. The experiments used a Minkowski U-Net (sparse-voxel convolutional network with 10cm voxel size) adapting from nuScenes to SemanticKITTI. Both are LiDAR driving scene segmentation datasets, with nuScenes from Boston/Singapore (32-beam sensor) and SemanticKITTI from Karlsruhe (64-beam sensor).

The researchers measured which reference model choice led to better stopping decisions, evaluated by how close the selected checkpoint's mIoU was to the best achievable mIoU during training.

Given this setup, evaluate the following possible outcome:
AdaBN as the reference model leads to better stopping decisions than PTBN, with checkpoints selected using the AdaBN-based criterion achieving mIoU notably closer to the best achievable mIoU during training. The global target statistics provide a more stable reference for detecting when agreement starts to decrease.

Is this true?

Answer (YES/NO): NO